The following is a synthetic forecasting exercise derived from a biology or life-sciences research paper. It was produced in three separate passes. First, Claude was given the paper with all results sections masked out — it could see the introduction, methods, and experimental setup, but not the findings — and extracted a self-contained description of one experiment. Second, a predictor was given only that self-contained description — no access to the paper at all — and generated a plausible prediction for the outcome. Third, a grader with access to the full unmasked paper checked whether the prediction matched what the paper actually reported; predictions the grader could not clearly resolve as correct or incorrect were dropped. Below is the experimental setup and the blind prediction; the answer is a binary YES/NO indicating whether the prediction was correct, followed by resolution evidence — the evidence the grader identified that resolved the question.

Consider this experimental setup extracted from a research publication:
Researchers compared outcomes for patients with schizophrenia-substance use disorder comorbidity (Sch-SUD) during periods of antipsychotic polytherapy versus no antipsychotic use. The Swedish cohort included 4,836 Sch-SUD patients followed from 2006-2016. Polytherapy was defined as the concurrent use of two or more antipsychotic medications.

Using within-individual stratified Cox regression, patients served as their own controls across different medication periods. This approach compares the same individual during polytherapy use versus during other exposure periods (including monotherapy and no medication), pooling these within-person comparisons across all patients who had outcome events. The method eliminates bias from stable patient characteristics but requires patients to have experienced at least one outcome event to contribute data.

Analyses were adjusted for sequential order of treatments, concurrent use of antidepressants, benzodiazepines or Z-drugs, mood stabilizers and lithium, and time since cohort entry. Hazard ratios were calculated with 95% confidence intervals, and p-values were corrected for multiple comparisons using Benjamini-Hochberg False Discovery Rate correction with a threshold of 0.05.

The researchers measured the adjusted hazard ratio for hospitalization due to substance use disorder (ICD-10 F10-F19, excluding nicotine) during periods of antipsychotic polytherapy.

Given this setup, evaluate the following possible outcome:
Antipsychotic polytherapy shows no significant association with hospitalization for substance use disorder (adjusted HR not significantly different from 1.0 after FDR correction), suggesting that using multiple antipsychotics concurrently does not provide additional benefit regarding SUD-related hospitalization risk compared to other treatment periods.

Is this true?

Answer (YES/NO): NO